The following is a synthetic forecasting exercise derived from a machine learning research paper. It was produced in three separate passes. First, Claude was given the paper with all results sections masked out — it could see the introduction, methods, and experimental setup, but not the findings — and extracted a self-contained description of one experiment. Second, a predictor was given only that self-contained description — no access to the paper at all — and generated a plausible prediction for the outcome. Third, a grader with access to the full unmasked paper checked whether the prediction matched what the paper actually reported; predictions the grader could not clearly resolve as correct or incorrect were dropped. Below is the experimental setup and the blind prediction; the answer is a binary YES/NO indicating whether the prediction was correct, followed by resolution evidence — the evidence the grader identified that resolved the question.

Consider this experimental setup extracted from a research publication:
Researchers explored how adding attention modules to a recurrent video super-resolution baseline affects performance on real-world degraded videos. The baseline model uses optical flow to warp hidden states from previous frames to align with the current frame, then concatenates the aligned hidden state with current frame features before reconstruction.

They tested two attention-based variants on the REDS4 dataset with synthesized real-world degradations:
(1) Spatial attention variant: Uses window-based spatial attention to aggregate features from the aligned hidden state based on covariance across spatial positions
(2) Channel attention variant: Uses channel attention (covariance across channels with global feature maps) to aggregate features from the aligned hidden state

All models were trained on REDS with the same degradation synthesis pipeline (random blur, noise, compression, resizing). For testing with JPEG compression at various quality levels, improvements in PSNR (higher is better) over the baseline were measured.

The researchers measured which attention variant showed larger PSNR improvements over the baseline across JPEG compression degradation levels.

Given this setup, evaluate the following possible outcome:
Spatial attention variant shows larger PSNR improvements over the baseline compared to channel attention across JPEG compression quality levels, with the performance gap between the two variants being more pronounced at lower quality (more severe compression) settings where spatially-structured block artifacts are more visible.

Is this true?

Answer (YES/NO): NO